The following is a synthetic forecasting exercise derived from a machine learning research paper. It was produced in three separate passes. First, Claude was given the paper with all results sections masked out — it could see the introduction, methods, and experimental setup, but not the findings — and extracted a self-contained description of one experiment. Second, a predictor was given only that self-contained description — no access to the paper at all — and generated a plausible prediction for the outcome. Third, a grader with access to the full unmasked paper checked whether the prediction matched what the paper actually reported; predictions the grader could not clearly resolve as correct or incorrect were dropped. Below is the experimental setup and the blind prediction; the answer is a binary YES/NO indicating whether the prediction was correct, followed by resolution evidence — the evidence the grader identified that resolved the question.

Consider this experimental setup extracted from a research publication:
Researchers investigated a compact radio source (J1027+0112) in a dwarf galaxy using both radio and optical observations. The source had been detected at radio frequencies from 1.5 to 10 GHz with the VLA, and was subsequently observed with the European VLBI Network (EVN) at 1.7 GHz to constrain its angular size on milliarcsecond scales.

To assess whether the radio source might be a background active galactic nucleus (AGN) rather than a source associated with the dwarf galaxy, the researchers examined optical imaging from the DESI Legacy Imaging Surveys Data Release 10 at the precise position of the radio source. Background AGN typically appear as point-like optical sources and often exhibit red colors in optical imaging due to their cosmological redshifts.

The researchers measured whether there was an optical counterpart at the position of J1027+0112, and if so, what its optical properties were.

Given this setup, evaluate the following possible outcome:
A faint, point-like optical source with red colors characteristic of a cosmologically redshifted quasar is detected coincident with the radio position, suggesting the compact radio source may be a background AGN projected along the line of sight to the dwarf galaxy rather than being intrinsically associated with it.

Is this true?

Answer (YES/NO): YES